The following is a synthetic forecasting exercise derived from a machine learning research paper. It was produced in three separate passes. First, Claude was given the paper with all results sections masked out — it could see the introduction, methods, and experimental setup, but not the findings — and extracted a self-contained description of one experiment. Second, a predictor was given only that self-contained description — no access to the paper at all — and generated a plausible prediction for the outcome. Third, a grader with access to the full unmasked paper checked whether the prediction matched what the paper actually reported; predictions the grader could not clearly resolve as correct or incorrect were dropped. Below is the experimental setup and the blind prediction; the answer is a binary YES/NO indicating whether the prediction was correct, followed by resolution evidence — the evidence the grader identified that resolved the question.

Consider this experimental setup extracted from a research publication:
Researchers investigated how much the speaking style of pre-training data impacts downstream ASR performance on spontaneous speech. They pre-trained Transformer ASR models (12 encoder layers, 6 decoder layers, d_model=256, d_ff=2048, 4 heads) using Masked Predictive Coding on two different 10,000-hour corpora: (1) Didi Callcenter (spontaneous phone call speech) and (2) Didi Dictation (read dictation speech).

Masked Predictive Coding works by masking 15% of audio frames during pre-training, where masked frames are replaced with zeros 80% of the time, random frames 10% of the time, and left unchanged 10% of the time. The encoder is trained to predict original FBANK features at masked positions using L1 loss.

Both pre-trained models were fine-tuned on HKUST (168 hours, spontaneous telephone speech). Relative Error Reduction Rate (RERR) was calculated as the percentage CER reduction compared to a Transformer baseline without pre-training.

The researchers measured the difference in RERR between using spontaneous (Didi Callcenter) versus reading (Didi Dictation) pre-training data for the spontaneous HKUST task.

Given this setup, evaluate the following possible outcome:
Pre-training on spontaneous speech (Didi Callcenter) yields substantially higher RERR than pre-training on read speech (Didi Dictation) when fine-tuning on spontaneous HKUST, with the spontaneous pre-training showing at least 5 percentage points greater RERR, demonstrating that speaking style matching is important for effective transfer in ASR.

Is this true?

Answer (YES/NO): YES